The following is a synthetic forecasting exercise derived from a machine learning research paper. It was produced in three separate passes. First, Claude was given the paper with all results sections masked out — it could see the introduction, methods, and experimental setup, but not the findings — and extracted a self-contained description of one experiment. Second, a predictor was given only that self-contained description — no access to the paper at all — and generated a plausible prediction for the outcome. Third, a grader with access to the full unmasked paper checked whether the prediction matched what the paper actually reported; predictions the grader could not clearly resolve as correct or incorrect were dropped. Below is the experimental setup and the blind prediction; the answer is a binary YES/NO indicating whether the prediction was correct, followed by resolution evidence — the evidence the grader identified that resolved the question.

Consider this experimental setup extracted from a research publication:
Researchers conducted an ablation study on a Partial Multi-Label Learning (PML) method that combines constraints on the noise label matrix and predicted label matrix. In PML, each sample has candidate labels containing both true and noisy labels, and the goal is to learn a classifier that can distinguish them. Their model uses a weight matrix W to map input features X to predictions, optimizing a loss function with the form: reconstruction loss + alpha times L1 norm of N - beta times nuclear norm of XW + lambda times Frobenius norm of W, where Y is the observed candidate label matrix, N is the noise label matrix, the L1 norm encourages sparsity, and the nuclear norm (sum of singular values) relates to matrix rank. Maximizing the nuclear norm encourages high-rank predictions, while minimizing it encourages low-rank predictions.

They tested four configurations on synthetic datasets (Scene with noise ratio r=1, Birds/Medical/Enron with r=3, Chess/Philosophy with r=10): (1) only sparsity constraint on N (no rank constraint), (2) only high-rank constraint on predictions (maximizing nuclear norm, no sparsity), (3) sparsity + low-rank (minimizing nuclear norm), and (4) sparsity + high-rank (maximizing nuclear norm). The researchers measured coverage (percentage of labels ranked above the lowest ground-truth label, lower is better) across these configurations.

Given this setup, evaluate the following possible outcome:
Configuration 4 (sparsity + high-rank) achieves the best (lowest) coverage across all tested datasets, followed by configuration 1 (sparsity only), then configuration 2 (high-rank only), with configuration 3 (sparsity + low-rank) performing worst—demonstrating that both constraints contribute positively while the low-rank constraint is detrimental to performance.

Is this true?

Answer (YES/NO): NO